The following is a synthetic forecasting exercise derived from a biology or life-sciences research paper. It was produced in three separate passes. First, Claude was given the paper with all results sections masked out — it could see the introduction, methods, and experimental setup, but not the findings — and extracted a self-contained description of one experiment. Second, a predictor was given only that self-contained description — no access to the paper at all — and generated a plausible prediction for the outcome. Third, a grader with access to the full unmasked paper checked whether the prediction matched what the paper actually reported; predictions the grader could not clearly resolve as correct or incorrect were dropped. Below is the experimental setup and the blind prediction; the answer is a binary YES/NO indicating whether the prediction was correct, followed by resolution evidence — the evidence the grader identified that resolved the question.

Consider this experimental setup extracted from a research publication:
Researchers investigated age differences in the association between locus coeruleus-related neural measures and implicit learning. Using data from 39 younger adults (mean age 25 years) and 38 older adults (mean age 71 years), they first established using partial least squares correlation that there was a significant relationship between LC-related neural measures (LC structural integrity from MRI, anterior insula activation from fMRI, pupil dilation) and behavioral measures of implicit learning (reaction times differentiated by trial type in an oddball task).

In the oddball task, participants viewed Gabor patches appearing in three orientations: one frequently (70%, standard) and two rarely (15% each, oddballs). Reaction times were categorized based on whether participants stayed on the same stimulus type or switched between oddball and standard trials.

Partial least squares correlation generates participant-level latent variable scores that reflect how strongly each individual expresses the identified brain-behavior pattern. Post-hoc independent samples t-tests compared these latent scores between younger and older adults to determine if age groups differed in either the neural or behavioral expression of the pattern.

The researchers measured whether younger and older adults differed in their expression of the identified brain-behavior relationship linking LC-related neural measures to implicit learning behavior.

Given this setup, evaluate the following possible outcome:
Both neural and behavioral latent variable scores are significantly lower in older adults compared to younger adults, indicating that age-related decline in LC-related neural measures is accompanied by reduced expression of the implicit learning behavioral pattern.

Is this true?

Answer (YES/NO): NO